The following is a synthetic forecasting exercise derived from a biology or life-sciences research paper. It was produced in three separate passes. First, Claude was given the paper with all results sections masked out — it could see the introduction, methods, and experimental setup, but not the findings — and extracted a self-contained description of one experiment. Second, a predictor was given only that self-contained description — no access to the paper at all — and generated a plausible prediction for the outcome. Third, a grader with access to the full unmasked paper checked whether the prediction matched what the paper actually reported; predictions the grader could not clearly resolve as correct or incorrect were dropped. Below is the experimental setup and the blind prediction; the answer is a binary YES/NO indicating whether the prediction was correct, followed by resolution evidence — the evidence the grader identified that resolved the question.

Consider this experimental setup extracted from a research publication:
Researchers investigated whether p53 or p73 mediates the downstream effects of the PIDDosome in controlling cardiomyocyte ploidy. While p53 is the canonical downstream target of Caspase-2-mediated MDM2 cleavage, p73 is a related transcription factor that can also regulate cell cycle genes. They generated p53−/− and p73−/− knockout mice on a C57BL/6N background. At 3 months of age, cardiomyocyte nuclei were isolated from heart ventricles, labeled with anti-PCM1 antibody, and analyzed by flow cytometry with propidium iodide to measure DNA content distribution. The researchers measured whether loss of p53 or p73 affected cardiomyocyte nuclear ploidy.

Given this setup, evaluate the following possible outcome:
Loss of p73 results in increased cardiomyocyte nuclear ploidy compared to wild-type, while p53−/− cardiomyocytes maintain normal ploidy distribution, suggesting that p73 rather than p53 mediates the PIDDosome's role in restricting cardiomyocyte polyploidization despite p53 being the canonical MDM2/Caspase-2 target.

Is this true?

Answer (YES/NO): NO